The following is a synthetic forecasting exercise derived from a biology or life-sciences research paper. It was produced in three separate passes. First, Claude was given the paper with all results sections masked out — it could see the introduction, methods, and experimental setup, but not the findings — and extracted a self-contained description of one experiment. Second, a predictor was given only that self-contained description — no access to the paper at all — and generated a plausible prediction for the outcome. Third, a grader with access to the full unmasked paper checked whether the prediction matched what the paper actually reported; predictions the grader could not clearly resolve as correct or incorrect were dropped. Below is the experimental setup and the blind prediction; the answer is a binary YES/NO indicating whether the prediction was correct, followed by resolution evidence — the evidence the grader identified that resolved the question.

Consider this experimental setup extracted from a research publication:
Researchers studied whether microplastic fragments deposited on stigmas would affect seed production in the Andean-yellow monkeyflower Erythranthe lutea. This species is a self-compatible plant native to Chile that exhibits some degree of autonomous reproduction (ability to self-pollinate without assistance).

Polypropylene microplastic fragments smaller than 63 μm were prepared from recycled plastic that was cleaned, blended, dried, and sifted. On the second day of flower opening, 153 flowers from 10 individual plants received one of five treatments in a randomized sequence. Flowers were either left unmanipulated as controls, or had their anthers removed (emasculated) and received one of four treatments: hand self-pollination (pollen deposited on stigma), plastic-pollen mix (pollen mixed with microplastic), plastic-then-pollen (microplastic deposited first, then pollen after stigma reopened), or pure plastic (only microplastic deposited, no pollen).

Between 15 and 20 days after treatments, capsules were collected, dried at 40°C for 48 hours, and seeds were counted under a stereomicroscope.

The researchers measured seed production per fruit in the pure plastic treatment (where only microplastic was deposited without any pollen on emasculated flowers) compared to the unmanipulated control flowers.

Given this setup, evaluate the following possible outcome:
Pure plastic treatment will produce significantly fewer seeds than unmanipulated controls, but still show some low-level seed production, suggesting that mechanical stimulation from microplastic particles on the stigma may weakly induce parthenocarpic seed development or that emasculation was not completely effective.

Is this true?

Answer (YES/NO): NO